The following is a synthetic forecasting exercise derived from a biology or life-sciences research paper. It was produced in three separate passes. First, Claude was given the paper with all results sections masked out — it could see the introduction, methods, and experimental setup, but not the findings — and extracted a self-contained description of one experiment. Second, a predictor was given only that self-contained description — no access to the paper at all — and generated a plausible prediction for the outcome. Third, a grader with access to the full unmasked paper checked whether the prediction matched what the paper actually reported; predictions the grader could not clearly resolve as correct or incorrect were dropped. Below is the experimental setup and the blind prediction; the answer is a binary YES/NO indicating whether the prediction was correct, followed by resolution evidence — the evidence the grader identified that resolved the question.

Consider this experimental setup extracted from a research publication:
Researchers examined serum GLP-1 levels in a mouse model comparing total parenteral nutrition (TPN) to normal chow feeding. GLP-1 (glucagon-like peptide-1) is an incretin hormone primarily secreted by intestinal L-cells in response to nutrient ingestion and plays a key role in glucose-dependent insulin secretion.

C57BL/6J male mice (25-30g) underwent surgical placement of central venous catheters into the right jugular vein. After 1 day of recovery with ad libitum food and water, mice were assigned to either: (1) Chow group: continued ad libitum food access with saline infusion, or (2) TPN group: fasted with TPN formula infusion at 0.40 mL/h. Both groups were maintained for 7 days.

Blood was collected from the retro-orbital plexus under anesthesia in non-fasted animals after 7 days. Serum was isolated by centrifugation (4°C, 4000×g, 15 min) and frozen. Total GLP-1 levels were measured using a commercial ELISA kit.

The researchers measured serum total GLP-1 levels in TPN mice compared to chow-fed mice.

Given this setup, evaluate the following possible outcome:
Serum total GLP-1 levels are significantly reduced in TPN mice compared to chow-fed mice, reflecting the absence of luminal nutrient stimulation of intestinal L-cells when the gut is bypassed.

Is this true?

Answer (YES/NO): YES